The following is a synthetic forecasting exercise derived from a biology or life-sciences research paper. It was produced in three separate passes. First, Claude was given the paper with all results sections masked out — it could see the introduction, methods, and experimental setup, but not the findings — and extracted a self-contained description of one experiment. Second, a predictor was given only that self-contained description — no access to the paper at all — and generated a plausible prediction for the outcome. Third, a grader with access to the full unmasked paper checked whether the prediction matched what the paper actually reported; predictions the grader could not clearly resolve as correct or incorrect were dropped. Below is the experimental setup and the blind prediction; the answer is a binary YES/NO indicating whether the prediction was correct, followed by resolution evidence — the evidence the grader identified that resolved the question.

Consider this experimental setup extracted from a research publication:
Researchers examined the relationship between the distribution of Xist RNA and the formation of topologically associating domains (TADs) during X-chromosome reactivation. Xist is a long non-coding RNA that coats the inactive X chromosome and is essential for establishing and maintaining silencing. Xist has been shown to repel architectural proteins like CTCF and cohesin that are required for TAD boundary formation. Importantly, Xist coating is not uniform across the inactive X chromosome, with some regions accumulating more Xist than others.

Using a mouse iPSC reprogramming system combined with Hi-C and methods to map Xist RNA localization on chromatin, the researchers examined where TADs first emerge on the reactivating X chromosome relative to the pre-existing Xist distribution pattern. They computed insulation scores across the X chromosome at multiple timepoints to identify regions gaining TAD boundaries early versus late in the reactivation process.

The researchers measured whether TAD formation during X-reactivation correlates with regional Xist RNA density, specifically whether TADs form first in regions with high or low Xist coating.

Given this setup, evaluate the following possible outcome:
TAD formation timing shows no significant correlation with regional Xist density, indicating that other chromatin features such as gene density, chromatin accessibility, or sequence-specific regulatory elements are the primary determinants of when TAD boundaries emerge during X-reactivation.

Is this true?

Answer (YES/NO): NO